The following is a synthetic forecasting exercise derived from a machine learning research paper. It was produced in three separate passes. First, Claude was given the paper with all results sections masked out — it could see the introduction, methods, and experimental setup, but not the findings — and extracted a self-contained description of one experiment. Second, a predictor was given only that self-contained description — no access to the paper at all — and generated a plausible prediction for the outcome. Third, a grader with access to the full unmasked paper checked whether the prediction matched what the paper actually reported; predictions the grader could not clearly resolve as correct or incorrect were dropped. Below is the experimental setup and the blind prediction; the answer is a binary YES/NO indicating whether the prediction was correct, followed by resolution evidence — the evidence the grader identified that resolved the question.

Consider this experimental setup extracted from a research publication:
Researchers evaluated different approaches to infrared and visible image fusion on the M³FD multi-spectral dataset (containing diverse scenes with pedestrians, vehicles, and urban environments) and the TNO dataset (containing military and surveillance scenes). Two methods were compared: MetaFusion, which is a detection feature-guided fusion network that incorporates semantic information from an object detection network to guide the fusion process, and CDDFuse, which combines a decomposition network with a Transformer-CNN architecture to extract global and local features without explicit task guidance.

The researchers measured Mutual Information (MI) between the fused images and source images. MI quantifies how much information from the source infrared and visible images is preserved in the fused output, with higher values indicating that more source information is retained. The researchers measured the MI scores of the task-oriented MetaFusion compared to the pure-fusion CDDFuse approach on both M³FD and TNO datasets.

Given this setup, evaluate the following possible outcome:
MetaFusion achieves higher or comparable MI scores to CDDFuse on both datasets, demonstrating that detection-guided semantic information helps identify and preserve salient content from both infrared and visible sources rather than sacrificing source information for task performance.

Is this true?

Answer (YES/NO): NO